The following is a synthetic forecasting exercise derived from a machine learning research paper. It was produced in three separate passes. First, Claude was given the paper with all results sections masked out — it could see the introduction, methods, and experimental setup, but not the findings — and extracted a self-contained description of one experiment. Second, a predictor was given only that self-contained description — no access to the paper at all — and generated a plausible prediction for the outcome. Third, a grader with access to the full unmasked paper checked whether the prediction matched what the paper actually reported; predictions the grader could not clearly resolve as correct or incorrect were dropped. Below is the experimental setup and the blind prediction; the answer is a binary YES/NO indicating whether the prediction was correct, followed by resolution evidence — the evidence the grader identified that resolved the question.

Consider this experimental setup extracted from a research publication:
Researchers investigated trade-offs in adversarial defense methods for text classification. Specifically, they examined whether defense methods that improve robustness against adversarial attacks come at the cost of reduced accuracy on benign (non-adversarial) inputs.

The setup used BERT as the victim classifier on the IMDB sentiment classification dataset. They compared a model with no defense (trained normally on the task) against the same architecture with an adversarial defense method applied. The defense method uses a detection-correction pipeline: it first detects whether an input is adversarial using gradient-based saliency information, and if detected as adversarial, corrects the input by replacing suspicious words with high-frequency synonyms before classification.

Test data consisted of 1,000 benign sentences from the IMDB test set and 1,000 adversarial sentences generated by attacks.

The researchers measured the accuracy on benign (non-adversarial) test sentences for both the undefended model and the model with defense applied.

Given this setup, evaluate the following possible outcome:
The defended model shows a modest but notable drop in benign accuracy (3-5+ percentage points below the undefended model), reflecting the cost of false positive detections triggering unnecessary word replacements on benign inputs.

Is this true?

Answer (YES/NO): YES